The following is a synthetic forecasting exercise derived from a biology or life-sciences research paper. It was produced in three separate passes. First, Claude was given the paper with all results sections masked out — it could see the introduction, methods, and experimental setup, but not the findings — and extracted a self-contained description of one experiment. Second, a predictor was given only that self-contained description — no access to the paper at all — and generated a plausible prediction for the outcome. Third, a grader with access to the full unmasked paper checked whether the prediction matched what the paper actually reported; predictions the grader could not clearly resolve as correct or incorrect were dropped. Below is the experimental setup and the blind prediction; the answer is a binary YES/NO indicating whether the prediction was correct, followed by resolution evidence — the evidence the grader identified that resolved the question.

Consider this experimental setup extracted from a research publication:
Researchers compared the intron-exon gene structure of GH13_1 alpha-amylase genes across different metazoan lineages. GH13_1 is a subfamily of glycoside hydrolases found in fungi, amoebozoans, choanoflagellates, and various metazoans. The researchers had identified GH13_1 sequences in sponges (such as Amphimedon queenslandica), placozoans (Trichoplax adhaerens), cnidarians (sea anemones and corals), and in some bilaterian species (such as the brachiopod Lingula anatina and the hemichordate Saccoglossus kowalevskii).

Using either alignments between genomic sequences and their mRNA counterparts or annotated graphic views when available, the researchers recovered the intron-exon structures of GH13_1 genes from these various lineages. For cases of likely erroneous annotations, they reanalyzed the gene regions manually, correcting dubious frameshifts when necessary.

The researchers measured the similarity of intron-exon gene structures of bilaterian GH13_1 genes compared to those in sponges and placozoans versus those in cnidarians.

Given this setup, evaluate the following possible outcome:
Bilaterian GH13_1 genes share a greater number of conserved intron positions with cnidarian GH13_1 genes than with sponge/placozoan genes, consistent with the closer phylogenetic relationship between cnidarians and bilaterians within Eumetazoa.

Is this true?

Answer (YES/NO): NO